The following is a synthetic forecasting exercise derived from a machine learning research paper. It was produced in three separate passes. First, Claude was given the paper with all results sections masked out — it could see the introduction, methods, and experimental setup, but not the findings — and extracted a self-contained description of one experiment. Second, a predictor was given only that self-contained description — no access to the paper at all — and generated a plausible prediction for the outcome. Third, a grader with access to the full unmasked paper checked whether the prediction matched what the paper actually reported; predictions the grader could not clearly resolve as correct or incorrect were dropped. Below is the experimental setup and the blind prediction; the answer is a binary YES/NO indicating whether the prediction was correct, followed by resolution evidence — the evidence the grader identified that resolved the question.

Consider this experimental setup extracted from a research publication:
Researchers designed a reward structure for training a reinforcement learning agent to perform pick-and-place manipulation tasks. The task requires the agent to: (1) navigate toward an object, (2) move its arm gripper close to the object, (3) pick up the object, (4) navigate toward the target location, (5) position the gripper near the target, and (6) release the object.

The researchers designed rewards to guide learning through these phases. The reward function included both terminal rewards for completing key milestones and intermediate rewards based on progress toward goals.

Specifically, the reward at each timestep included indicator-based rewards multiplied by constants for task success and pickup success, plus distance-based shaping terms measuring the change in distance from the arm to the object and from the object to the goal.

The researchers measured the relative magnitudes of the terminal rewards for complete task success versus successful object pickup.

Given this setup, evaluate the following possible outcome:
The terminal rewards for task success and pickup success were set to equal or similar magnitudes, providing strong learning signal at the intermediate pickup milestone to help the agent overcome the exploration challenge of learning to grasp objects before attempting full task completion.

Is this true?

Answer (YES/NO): NO